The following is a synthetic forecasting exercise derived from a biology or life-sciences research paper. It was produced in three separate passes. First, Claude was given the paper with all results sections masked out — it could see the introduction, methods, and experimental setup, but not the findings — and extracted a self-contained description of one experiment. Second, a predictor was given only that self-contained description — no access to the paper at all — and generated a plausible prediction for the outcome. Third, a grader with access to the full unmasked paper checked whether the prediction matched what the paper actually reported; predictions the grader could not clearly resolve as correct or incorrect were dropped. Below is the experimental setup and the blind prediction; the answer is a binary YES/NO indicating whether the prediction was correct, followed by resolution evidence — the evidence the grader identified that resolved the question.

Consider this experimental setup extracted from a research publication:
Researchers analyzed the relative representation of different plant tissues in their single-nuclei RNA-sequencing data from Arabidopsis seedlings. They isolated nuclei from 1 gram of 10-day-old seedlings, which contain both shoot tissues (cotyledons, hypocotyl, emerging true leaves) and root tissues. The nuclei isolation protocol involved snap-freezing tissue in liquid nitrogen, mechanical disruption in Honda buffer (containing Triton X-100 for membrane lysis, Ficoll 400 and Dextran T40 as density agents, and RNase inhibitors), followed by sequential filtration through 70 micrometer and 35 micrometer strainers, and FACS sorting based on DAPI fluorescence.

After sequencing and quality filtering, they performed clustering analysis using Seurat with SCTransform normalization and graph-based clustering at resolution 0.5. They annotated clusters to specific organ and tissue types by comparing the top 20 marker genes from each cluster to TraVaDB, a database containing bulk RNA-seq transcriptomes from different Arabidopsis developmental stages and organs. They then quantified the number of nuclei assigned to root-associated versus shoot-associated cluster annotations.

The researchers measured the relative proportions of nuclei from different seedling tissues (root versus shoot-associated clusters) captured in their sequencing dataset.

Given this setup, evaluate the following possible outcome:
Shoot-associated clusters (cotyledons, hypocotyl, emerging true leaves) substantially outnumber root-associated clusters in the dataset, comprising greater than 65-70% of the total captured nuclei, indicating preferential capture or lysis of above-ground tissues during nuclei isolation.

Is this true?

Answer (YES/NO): NO